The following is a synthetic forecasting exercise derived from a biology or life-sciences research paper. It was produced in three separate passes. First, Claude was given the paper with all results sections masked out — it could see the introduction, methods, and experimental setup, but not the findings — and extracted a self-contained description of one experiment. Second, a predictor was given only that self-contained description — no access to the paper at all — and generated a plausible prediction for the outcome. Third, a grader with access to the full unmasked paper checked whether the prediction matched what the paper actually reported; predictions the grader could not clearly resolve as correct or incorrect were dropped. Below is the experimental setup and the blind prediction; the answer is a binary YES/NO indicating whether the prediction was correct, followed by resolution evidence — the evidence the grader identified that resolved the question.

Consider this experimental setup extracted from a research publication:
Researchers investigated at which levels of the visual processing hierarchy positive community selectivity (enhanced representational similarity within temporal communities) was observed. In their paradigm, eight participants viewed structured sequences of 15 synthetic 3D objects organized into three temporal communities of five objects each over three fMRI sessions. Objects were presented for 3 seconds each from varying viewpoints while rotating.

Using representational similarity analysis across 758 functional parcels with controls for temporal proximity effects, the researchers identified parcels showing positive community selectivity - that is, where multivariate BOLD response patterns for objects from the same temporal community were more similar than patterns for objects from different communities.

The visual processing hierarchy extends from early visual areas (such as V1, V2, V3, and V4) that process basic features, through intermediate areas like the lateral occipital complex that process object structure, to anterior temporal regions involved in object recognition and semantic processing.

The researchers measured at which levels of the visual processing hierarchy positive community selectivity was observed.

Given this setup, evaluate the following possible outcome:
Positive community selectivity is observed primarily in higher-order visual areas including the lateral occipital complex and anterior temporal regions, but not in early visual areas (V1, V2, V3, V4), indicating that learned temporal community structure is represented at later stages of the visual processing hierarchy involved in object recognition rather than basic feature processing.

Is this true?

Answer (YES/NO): NO